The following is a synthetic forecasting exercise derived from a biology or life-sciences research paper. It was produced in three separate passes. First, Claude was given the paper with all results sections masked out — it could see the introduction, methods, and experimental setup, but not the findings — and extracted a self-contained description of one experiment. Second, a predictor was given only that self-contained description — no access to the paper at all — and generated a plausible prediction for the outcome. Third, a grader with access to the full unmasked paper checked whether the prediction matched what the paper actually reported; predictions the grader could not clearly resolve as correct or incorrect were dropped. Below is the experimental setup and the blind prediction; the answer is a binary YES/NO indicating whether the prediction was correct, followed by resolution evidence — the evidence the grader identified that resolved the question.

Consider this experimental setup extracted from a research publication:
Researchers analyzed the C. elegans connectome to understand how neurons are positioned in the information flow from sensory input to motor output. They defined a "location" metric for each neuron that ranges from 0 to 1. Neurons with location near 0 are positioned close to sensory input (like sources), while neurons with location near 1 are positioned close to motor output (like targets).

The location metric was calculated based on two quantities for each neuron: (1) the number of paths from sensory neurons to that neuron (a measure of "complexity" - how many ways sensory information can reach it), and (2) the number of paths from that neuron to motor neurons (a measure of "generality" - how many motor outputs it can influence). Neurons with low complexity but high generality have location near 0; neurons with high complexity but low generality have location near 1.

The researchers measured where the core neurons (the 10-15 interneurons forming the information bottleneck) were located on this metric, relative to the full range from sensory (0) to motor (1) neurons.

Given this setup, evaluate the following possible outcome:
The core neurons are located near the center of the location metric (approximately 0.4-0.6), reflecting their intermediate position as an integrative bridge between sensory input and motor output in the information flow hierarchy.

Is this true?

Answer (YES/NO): NO